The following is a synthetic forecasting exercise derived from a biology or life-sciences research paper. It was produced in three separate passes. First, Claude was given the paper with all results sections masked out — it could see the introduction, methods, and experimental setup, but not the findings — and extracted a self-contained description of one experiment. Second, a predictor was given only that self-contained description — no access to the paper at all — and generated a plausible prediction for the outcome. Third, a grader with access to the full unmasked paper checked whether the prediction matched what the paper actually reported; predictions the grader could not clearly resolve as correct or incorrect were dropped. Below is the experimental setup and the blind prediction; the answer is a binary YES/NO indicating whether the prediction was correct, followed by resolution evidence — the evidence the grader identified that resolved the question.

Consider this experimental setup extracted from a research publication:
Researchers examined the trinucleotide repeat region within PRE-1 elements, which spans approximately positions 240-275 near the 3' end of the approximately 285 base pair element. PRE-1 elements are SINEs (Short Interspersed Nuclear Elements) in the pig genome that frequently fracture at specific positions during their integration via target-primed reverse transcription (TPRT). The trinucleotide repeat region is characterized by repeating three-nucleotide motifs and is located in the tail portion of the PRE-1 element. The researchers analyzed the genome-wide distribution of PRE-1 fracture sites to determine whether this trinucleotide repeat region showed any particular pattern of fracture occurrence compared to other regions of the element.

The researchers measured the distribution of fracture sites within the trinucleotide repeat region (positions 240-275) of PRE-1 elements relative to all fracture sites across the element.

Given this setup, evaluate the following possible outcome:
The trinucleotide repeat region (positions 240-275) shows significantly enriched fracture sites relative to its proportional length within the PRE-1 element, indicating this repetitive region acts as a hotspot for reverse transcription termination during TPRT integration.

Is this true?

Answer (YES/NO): YES